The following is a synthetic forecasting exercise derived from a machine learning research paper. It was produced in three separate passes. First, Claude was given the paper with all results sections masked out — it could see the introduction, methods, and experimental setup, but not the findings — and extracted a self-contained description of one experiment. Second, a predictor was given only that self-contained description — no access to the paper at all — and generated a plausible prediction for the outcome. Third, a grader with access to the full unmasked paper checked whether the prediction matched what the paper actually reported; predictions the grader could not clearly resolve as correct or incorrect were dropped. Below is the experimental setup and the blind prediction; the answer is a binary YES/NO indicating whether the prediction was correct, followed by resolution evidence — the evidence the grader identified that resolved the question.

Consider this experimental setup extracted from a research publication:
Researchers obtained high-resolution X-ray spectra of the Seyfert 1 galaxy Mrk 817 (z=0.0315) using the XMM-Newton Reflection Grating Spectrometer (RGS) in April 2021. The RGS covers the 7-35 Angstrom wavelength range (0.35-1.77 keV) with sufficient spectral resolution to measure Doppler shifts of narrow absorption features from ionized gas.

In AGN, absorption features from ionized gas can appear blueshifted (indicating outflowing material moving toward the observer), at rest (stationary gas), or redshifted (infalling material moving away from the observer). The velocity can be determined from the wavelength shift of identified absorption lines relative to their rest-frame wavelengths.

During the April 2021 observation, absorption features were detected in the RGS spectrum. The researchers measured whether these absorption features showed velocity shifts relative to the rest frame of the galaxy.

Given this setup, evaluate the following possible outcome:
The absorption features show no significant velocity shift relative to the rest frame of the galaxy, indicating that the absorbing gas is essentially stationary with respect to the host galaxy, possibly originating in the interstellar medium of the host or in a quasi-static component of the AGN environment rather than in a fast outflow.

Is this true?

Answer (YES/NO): NO